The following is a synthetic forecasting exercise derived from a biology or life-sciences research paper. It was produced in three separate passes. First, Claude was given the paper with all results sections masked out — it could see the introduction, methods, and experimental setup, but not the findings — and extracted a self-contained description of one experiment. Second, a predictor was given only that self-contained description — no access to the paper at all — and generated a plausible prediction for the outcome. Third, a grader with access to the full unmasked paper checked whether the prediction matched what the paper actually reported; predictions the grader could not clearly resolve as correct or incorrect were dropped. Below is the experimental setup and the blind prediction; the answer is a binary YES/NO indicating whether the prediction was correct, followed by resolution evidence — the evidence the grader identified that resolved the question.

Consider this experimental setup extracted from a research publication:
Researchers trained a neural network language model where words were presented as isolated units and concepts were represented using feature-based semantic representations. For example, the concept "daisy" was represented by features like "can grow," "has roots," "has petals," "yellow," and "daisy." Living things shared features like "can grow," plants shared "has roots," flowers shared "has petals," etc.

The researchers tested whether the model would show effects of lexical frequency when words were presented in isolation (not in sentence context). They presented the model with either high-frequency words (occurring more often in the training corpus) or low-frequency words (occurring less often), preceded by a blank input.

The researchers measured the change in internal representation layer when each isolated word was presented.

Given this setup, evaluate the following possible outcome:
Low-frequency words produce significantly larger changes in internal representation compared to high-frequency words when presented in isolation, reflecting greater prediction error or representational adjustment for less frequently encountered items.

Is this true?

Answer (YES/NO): YES